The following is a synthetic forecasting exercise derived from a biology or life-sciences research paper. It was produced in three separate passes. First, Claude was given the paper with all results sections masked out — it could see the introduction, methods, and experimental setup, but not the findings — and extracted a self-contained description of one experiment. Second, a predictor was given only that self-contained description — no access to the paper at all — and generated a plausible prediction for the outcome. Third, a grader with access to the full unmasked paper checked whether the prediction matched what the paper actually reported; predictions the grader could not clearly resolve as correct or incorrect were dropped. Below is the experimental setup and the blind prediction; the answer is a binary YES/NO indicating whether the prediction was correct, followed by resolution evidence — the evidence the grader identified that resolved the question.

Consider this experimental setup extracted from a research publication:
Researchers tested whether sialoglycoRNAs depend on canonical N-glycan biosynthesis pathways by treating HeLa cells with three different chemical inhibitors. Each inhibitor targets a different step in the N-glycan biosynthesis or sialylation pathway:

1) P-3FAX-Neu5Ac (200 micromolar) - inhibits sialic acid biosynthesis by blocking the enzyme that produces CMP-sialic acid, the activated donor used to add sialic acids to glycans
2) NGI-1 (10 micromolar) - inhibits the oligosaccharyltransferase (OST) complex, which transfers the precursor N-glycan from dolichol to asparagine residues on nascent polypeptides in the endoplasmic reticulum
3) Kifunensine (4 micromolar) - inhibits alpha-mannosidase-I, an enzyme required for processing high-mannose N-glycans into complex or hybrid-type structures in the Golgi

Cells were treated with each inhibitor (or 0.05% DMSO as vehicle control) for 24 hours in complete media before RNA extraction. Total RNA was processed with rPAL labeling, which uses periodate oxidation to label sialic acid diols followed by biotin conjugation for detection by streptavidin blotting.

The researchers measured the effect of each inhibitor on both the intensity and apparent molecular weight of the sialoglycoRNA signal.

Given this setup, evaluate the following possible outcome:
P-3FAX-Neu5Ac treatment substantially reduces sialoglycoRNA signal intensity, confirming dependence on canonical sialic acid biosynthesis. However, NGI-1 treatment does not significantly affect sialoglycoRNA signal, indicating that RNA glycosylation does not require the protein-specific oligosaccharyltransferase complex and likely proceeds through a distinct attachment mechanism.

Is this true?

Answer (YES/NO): NO